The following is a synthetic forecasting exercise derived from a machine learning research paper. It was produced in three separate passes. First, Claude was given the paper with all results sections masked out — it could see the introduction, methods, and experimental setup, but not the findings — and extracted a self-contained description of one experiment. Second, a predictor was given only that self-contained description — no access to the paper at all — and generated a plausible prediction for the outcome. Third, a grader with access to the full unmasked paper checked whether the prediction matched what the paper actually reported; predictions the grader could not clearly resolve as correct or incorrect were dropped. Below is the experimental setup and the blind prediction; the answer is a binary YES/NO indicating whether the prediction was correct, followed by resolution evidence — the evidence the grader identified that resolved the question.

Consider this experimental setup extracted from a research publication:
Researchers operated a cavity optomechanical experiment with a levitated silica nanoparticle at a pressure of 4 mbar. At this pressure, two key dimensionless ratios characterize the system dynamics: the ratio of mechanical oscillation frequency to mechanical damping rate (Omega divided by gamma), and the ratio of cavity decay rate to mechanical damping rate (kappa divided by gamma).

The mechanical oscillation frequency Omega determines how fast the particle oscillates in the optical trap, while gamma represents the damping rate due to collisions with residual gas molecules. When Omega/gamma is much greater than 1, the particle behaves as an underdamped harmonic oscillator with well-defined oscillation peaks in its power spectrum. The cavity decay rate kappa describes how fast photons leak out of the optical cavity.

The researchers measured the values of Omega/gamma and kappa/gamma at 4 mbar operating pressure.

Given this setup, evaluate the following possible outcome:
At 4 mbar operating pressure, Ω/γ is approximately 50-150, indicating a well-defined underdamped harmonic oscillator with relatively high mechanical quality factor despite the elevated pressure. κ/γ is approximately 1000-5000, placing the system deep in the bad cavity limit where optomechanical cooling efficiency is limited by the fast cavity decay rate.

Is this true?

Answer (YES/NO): NO